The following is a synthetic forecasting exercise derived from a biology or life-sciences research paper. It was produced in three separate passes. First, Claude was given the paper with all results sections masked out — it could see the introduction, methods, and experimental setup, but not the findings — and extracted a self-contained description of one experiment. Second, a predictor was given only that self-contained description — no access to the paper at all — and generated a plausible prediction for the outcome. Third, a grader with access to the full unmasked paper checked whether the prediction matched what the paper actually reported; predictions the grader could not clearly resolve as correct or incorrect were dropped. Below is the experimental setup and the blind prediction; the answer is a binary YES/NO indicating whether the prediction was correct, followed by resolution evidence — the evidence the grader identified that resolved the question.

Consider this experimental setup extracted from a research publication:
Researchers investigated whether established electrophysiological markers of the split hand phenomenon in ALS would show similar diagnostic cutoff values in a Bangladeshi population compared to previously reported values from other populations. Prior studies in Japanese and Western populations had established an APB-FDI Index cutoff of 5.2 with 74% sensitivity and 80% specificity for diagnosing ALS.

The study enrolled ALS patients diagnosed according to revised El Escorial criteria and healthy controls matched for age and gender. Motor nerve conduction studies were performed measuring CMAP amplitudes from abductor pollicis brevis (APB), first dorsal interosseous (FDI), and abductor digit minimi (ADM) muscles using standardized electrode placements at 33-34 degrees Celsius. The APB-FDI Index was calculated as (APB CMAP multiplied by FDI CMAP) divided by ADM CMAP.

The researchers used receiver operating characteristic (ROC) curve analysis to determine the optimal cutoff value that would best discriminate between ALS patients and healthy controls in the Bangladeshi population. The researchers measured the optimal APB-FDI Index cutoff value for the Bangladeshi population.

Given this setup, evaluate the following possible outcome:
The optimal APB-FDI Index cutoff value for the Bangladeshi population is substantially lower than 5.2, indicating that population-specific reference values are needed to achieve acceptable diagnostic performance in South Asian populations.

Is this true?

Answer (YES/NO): NO